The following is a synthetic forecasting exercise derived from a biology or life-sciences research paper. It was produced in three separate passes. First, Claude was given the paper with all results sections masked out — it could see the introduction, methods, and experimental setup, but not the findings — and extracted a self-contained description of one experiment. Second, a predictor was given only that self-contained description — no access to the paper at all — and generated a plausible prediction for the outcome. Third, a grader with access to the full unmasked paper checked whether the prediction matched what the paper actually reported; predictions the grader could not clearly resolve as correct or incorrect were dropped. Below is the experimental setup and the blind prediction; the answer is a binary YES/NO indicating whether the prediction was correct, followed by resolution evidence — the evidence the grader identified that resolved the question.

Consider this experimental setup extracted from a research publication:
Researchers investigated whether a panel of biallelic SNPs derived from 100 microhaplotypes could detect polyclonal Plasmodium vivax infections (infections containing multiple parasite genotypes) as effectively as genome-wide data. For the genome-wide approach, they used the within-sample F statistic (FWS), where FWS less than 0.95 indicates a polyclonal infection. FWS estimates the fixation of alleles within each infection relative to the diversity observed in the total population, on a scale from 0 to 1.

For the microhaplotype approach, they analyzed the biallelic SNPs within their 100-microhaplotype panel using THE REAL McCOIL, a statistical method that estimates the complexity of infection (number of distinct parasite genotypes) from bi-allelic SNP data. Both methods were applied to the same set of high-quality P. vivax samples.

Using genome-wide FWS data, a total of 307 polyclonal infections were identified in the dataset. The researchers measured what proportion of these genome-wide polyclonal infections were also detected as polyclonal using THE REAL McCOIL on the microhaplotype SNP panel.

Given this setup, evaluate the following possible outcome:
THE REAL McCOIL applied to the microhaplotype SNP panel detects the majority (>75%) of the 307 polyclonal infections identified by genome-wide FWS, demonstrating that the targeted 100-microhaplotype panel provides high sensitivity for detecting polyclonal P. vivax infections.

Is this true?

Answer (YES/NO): YES